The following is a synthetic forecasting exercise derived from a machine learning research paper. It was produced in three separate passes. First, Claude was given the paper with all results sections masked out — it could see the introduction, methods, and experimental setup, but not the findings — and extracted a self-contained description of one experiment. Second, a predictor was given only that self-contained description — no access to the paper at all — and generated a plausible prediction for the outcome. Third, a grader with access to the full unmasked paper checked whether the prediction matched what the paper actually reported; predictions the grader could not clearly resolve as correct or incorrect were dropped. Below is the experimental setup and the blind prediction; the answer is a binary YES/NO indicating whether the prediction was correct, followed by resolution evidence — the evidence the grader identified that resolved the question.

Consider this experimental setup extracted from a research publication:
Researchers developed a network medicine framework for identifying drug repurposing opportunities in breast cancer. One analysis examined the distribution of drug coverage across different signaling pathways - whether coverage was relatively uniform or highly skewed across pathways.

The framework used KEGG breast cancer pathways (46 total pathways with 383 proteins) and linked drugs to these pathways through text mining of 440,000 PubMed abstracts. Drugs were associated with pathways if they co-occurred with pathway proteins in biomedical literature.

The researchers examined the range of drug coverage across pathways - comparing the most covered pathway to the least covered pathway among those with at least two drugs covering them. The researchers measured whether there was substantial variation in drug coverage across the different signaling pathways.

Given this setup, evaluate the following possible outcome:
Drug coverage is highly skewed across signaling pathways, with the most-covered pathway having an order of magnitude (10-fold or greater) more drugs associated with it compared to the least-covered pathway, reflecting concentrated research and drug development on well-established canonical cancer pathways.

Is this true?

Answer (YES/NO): YES